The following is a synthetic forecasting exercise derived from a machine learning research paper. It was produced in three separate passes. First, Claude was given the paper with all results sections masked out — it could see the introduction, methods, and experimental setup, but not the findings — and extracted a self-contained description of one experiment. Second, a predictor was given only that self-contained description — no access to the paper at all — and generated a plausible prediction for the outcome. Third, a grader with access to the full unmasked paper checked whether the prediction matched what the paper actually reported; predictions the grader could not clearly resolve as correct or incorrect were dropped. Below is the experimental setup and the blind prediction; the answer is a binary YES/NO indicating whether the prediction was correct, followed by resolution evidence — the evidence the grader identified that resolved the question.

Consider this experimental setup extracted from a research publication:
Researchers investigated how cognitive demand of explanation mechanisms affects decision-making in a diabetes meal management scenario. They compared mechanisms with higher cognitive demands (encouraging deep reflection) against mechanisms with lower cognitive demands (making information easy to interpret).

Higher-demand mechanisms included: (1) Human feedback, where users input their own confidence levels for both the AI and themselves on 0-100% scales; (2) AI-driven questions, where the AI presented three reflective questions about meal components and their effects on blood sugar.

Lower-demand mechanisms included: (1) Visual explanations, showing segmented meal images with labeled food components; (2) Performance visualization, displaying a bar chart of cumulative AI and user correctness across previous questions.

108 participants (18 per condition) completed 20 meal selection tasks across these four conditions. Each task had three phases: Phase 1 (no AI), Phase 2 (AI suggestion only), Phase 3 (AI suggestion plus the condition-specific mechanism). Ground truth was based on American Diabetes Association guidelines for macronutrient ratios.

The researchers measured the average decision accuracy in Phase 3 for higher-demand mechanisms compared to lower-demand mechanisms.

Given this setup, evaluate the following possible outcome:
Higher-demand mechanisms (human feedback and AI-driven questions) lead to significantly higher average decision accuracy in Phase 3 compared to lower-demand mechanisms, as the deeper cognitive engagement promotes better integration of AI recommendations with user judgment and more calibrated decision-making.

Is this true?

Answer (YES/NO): NO